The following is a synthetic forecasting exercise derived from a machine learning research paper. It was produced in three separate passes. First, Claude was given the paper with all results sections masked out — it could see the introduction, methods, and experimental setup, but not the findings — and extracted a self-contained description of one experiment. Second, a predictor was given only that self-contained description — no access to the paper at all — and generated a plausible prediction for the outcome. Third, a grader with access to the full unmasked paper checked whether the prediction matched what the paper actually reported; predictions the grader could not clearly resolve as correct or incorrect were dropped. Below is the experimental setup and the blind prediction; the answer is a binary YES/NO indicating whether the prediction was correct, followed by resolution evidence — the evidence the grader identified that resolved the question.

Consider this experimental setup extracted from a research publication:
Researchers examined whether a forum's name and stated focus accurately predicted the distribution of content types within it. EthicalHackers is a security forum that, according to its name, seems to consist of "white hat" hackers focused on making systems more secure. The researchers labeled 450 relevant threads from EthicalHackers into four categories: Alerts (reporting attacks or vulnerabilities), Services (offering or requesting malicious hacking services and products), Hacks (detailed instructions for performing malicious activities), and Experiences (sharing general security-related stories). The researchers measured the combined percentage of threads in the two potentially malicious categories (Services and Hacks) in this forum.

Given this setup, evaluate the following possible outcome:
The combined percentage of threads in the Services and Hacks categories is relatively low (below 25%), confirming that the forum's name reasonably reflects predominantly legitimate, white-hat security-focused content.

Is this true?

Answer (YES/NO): NO